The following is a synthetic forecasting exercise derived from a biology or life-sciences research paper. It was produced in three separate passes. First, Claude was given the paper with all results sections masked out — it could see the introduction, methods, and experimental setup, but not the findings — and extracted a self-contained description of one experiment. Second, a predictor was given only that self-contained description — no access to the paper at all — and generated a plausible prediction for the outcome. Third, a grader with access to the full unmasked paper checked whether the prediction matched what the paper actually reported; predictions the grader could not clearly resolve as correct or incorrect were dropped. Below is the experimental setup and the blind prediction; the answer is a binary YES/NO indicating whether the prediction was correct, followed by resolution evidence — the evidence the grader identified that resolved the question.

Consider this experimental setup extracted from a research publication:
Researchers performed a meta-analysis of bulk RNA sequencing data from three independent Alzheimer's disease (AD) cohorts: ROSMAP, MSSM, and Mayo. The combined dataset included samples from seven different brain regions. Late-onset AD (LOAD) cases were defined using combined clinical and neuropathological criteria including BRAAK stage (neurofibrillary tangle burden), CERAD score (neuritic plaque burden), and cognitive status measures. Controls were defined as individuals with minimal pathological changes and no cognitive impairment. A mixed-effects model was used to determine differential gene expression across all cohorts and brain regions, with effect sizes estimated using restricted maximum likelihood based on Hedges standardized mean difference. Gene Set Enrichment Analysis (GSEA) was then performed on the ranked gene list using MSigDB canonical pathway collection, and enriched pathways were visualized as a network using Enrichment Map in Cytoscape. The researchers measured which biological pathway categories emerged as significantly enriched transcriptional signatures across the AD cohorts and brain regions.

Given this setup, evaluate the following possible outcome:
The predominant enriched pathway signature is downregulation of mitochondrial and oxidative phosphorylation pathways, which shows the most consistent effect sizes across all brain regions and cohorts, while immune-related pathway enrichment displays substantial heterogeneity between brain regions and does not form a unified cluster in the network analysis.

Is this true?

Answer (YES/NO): NO